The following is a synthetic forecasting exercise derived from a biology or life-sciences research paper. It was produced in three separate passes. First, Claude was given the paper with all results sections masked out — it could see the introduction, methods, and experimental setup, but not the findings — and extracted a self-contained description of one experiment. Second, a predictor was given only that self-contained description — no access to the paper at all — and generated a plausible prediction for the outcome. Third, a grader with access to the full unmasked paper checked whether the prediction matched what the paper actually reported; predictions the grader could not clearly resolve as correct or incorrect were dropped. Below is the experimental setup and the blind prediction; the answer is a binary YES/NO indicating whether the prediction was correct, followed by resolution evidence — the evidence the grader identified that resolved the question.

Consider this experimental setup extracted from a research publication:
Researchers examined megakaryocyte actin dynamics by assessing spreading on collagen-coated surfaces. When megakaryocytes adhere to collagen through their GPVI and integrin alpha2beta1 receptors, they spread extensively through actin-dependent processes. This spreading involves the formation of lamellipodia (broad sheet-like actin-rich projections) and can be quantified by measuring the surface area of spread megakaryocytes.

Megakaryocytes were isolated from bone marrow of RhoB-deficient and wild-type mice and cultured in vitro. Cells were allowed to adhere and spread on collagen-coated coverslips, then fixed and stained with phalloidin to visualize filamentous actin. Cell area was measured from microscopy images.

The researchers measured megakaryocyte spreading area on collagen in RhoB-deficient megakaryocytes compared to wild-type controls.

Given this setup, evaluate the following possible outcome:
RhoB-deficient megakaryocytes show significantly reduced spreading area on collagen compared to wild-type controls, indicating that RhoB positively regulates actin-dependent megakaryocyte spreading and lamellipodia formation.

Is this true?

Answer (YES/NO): NO